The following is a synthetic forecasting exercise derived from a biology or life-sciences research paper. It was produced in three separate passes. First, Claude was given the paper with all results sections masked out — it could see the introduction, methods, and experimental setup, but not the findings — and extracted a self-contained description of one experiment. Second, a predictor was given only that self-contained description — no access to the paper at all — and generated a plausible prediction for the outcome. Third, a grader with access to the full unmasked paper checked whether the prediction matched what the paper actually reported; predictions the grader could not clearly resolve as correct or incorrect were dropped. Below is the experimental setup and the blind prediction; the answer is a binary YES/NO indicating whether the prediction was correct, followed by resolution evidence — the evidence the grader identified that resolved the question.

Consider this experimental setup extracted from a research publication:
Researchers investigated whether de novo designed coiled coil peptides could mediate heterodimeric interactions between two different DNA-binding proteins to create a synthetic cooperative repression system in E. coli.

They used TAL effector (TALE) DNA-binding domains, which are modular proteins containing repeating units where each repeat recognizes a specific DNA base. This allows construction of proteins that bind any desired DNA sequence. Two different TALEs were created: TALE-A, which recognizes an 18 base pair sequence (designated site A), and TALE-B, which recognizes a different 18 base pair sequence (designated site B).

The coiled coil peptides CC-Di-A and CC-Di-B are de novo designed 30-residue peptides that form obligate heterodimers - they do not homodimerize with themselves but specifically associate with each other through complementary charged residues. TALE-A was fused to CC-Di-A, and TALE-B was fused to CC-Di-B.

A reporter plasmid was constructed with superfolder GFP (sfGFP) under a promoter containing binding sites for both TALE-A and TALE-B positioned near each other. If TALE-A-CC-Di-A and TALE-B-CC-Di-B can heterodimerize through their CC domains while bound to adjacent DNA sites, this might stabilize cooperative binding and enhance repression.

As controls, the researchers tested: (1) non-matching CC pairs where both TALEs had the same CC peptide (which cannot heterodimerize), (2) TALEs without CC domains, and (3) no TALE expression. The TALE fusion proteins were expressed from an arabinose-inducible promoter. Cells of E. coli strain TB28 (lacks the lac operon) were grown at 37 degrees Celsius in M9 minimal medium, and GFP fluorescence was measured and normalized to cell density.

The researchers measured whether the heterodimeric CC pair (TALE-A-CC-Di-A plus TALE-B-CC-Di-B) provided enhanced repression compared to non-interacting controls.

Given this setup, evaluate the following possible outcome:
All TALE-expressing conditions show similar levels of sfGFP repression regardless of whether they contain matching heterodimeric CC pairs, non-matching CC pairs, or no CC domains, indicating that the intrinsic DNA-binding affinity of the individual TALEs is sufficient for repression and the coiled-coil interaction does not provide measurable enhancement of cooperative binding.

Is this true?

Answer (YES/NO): NO